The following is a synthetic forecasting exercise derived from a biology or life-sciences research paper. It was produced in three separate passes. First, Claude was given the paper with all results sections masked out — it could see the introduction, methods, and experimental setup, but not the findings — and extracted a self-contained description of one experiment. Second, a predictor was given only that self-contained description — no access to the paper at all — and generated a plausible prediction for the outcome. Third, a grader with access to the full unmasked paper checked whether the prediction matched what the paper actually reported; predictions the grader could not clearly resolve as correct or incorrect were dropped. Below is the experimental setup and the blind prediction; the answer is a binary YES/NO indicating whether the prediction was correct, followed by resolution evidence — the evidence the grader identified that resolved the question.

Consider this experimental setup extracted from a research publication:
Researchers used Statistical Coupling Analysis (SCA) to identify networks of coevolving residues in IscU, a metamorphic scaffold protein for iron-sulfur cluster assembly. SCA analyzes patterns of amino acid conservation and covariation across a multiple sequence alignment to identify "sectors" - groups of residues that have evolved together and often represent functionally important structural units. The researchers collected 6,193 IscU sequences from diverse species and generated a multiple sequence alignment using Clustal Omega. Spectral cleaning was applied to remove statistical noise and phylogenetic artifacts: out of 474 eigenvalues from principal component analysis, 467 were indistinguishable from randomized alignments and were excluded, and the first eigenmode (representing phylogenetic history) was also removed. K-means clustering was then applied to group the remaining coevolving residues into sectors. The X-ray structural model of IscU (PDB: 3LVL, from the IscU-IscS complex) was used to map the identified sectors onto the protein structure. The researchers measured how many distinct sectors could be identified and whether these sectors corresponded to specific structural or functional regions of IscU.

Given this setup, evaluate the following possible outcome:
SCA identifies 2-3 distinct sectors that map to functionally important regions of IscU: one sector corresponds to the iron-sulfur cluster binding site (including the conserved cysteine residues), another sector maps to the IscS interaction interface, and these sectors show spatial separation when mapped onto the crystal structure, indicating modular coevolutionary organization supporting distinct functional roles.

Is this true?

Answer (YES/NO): NO